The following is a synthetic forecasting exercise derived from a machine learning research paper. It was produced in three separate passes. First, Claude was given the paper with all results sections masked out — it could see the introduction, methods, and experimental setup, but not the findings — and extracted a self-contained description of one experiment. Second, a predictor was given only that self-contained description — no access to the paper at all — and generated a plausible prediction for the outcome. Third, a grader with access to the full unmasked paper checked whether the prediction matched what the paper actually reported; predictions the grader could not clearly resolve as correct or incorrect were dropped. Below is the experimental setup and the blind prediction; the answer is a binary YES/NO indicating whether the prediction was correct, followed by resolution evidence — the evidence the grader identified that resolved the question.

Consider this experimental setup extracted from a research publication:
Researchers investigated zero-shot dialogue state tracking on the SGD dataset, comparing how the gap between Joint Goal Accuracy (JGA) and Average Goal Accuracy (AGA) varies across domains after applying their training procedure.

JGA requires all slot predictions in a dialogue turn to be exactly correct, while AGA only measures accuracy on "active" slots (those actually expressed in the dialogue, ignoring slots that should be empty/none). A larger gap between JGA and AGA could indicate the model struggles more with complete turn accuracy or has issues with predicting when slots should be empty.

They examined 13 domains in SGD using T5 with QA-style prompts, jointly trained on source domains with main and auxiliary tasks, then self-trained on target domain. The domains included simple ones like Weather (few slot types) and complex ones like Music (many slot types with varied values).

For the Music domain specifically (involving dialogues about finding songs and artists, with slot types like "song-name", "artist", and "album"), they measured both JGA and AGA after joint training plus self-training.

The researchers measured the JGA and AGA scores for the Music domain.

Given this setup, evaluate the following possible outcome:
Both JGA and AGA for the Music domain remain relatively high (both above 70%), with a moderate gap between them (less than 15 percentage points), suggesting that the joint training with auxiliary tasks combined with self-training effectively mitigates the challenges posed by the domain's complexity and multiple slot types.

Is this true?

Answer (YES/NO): NO